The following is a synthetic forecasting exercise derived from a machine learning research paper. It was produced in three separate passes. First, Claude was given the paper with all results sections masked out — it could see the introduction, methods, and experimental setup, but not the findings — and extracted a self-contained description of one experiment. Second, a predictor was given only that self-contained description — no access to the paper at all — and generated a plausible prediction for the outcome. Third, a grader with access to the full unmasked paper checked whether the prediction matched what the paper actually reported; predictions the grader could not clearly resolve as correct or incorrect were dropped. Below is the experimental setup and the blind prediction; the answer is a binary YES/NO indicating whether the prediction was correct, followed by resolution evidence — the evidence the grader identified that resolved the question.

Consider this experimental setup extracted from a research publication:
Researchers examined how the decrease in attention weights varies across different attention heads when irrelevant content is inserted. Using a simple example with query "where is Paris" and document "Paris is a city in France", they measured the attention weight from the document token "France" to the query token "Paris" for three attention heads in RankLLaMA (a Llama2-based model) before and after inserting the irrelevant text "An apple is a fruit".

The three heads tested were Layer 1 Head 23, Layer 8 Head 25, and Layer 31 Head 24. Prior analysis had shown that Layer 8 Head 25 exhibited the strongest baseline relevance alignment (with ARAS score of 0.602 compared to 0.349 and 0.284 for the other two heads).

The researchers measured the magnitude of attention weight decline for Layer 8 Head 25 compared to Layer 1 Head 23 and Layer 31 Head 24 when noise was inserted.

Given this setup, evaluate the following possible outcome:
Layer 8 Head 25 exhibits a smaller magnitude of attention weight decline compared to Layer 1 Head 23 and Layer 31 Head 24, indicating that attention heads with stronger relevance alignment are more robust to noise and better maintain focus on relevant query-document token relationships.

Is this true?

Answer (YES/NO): YES